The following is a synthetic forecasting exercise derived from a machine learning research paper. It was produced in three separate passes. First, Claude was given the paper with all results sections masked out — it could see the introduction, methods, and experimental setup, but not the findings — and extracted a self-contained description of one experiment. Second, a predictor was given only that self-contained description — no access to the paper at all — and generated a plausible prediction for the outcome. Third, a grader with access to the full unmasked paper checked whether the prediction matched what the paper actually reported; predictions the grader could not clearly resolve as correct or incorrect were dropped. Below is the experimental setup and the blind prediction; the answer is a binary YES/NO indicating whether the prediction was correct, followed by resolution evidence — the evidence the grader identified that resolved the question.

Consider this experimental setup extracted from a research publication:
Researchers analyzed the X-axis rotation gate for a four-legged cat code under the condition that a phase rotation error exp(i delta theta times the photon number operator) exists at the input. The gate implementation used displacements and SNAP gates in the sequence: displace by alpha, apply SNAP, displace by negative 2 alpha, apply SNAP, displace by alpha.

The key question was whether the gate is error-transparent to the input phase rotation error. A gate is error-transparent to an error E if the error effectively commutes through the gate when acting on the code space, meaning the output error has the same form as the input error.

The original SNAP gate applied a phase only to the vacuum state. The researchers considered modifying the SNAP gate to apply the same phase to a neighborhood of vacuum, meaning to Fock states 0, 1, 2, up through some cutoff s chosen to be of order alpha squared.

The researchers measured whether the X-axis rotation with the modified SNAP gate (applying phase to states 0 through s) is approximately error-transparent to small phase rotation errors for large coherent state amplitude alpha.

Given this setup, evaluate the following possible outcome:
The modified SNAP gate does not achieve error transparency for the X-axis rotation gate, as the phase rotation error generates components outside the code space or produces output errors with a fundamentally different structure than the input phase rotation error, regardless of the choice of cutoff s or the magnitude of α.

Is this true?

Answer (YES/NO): NO